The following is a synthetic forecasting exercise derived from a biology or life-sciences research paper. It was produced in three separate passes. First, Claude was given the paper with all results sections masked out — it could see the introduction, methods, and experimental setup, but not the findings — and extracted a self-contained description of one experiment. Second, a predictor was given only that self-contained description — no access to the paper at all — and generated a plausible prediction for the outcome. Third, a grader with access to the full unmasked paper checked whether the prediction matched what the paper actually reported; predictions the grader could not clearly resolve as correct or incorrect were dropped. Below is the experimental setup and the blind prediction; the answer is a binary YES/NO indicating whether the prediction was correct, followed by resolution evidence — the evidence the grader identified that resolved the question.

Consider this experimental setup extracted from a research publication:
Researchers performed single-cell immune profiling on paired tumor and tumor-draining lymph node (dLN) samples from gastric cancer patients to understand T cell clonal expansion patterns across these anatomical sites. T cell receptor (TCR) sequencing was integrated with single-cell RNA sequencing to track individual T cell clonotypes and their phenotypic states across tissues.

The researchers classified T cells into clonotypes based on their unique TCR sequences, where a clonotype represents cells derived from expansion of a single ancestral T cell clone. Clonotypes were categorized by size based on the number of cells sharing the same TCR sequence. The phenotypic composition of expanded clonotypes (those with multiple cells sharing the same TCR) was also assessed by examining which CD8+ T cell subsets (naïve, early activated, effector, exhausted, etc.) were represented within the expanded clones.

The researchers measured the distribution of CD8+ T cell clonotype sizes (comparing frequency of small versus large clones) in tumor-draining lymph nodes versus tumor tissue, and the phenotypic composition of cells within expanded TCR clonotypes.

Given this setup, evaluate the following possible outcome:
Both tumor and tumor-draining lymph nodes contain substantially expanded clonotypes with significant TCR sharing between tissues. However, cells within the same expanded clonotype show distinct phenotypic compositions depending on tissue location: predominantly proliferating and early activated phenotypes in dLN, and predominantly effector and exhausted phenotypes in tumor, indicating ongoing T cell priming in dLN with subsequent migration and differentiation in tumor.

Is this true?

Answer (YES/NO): NO